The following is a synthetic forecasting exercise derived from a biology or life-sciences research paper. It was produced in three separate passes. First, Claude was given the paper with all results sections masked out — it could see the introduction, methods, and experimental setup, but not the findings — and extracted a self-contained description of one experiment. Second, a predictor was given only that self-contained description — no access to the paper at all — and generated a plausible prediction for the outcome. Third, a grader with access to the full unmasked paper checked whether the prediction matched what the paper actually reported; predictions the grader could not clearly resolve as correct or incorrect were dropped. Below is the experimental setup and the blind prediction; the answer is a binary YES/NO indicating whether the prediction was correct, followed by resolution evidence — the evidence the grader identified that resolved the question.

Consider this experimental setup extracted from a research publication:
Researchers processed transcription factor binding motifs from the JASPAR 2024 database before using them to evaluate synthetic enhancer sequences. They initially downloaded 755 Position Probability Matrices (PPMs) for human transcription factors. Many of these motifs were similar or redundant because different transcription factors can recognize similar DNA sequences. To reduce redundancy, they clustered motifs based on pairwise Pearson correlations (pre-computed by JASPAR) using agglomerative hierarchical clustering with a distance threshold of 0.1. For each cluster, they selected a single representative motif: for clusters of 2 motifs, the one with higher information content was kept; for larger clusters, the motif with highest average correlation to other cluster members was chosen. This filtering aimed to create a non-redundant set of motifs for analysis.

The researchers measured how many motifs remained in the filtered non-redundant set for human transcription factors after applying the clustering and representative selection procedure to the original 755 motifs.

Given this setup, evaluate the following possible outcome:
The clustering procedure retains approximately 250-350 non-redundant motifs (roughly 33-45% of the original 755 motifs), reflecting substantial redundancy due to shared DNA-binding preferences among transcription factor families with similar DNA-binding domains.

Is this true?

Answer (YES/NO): NO